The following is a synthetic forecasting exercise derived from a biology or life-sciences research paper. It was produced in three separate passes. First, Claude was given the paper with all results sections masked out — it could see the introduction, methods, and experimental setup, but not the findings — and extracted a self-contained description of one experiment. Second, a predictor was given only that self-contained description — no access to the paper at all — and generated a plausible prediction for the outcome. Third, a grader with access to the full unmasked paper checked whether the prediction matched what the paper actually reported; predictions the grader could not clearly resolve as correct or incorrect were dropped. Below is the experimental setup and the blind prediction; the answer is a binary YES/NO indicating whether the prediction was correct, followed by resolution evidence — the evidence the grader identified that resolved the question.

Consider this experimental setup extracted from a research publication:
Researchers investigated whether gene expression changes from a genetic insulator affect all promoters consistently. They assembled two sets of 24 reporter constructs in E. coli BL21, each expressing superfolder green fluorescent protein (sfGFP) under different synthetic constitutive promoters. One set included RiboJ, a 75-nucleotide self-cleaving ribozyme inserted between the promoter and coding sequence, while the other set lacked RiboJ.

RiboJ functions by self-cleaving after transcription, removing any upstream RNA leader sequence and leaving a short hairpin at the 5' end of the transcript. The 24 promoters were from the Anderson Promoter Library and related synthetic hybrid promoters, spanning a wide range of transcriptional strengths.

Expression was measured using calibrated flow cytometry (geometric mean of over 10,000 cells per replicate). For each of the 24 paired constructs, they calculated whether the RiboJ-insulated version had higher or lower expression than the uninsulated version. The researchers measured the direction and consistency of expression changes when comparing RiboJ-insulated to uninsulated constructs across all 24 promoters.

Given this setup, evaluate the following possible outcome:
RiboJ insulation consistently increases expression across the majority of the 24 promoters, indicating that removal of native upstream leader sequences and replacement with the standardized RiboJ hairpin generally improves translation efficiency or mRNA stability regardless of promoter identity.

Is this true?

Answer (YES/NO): YES